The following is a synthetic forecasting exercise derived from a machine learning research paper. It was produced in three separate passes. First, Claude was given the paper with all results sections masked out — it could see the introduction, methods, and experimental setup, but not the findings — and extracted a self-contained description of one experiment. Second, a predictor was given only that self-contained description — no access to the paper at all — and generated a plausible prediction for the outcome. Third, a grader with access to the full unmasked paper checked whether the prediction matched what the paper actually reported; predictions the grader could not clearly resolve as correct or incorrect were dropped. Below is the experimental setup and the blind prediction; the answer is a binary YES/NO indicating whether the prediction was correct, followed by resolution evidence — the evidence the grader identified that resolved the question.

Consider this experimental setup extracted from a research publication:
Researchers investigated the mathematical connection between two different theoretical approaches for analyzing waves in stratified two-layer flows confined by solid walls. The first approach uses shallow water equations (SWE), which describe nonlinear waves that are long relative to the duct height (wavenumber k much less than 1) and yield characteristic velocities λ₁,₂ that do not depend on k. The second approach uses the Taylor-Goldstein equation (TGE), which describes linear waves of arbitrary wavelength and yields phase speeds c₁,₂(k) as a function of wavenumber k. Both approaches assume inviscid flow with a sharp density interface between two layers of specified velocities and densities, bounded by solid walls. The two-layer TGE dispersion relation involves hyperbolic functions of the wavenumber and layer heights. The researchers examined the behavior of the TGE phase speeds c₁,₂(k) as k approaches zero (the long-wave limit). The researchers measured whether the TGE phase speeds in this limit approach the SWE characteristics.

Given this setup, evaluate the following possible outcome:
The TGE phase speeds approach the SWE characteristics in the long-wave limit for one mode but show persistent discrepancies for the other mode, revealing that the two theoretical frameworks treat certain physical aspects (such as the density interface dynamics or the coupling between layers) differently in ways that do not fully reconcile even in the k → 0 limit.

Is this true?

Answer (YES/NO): NO